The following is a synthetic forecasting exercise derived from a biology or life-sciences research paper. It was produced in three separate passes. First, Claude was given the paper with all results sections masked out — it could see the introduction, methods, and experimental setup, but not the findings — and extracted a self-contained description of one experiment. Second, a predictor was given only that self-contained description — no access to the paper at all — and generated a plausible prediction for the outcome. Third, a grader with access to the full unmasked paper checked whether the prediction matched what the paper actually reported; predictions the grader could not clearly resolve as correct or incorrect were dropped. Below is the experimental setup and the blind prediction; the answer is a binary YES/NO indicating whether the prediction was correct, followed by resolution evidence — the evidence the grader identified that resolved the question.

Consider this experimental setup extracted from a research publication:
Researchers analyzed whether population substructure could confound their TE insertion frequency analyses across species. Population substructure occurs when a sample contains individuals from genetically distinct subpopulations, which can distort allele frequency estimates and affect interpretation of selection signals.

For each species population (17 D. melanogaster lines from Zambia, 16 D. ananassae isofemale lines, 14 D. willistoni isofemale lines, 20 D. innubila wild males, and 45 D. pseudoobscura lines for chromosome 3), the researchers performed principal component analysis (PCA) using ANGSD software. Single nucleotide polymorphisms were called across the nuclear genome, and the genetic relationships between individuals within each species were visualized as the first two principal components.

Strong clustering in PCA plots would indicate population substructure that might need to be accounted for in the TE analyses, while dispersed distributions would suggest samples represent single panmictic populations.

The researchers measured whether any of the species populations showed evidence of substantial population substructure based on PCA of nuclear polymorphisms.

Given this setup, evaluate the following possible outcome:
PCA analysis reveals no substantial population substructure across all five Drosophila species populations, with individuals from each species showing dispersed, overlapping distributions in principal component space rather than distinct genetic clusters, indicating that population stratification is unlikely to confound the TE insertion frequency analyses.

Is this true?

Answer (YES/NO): NO